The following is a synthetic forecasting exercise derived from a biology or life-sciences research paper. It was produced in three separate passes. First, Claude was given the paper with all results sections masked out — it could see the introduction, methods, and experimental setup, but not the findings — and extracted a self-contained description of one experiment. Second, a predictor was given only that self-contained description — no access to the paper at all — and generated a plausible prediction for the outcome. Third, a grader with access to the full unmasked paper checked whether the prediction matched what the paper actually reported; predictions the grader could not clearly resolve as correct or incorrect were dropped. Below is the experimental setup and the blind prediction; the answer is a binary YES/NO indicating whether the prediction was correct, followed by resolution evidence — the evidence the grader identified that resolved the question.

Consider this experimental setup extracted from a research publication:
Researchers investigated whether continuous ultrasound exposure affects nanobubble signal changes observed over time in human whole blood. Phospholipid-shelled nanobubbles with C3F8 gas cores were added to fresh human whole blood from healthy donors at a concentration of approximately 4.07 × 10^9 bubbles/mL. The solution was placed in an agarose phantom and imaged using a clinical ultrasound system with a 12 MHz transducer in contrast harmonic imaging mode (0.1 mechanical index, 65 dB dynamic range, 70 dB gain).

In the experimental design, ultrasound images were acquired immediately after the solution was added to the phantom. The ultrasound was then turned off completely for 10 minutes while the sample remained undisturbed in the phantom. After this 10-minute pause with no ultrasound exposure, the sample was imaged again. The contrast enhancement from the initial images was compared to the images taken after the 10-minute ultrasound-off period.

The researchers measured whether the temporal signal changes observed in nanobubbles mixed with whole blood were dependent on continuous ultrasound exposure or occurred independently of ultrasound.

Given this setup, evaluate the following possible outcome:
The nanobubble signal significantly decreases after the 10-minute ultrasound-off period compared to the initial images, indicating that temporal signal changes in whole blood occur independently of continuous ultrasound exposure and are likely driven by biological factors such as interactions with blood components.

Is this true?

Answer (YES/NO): NO